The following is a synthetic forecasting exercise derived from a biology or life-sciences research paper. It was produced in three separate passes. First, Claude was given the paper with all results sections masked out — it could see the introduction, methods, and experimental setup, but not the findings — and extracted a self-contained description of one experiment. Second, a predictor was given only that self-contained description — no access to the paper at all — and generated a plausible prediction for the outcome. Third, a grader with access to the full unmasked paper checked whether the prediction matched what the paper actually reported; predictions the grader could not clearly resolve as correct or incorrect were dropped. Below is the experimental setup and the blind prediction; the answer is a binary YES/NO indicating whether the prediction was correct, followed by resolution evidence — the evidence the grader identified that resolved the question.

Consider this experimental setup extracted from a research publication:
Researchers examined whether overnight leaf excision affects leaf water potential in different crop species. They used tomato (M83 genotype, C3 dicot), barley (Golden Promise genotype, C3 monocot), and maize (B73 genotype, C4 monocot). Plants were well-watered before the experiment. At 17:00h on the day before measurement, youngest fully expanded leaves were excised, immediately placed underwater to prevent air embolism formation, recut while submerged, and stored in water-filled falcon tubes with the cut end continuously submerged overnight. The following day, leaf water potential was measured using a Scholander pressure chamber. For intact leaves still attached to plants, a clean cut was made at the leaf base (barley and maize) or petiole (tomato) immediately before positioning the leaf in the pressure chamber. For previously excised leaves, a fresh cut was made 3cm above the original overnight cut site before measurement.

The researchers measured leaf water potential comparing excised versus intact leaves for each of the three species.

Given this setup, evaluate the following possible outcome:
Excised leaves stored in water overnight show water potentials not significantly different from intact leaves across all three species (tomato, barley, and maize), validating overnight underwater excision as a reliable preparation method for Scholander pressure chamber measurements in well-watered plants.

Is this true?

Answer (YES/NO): NO